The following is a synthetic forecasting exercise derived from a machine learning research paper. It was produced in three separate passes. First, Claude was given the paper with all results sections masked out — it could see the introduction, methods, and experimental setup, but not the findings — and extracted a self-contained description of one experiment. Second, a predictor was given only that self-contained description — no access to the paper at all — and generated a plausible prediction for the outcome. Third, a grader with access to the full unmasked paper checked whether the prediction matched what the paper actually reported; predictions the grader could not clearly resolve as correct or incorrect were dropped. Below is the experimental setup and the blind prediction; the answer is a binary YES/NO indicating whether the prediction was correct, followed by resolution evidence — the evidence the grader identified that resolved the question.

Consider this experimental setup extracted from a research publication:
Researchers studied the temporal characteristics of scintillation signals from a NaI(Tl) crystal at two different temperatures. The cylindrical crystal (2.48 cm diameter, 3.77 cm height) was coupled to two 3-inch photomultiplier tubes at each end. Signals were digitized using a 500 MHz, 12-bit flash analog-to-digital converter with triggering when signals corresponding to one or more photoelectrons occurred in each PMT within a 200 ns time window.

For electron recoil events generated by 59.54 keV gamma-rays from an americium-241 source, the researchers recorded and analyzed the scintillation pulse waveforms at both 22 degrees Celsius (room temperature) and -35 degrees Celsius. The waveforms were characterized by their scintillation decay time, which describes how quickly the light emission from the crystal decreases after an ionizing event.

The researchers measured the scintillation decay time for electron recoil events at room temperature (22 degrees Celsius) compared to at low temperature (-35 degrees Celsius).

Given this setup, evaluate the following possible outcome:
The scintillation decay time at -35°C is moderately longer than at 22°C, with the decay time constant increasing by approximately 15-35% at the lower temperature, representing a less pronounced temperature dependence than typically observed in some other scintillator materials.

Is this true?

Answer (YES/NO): NO